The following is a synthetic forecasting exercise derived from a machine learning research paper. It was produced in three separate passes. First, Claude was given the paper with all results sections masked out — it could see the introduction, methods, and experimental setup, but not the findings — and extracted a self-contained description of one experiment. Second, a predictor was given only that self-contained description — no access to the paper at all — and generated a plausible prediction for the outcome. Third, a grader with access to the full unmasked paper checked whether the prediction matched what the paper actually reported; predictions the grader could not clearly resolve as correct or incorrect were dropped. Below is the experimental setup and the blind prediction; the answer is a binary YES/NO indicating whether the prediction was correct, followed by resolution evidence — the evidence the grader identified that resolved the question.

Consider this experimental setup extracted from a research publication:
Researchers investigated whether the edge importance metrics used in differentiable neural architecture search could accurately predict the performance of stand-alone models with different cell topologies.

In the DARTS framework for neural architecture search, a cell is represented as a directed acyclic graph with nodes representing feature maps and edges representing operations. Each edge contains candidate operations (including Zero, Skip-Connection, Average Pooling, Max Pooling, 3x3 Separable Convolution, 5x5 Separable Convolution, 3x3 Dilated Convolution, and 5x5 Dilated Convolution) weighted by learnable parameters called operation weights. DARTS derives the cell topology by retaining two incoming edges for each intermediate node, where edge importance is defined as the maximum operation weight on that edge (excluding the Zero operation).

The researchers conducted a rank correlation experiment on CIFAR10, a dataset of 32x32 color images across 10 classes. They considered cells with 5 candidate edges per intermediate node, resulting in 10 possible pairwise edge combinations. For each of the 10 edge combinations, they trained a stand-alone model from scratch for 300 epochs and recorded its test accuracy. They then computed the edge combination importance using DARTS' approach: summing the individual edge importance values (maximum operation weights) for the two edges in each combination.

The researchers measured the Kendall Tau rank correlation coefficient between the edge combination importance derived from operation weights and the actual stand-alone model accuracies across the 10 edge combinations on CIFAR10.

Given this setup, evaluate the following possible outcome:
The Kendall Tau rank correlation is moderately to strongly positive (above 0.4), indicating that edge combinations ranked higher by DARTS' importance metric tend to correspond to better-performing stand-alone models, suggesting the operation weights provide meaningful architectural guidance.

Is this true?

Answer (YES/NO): NO